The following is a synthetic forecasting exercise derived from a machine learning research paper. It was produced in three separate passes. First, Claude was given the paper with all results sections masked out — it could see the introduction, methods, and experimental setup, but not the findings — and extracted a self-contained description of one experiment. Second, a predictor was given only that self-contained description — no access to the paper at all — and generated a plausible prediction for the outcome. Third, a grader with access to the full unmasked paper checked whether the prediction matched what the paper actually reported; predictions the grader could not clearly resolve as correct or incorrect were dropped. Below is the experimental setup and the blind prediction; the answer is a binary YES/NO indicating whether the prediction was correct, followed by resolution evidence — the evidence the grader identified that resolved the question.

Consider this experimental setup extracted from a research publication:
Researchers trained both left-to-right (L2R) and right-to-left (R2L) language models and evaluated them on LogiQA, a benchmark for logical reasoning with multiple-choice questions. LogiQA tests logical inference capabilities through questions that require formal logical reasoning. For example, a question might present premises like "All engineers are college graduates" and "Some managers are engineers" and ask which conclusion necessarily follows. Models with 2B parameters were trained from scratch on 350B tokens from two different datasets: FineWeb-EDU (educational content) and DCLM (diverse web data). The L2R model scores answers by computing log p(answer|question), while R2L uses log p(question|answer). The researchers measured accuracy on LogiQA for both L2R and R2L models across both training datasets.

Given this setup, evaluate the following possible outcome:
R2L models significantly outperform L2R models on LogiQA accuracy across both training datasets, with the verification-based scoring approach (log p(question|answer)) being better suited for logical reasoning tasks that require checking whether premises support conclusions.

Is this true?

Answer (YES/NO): NO